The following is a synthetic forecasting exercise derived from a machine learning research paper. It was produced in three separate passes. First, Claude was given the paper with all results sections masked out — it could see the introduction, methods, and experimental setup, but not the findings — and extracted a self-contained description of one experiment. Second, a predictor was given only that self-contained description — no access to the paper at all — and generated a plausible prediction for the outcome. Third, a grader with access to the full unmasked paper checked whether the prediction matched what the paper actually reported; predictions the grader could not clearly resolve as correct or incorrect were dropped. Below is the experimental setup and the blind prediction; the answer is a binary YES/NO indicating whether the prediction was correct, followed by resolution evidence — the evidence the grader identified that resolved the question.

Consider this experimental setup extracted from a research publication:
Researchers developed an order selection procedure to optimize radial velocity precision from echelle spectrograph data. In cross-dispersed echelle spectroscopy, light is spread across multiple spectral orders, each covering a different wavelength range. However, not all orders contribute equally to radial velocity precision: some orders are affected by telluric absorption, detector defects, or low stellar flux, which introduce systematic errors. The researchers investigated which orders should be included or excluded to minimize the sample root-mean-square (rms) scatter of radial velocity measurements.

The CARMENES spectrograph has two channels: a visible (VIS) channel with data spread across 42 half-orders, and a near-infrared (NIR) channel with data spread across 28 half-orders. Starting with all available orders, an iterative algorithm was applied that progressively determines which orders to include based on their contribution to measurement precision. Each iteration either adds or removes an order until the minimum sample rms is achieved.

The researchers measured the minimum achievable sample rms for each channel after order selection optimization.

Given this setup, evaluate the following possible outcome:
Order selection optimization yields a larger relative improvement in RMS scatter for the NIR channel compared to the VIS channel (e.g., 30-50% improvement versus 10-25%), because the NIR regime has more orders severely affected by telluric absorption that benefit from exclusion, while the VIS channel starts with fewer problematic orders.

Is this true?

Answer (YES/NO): NO